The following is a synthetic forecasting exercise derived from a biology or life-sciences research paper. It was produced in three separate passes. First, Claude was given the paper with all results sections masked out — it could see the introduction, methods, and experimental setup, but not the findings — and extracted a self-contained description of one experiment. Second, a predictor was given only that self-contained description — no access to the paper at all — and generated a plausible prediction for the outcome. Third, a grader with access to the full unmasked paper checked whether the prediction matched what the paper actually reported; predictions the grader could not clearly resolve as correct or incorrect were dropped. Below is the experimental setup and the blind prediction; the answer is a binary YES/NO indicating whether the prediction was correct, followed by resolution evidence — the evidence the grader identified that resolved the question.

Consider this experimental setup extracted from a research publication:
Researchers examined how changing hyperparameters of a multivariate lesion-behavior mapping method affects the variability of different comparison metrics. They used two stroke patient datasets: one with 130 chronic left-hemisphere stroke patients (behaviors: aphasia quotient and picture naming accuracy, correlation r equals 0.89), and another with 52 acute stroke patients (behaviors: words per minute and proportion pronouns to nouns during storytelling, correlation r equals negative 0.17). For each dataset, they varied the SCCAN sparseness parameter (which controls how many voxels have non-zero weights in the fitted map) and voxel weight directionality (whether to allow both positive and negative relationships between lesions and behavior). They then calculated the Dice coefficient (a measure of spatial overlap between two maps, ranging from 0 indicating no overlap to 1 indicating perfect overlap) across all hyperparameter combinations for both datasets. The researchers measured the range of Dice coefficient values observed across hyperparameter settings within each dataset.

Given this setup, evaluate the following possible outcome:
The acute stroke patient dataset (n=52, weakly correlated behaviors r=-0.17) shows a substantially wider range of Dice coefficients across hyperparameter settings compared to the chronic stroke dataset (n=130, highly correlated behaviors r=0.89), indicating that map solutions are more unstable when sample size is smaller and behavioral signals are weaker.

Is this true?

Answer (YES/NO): YES